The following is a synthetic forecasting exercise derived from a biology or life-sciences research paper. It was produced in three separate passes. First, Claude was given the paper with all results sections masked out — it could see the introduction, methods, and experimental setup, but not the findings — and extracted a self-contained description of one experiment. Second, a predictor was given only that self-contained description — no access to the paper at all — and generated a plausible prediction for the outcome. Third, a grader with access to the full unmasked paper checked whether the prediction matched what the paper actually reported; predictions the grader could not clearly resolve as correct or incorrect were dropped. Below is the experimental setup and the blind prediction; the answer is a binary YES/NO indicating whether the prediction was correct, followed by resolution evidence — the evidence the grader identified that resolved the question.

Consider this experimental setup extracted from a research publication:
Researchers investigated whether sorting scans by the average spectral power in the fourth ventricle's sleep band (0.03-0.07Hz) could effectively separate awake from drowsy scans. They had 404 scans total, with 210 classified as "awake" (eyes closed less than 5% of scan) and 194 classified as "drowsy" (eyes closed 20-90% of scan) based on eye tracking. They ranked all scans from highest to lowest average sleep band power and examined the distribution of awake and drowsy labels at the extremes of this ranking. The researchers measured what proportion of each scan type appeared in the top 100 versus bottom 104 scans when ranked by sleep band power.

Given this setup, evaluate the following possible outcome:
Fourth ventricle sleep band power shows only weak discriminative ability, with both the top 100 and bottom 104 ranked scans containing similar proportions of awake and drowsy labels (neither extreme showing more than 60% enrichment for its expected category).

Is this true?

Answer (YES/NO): NO